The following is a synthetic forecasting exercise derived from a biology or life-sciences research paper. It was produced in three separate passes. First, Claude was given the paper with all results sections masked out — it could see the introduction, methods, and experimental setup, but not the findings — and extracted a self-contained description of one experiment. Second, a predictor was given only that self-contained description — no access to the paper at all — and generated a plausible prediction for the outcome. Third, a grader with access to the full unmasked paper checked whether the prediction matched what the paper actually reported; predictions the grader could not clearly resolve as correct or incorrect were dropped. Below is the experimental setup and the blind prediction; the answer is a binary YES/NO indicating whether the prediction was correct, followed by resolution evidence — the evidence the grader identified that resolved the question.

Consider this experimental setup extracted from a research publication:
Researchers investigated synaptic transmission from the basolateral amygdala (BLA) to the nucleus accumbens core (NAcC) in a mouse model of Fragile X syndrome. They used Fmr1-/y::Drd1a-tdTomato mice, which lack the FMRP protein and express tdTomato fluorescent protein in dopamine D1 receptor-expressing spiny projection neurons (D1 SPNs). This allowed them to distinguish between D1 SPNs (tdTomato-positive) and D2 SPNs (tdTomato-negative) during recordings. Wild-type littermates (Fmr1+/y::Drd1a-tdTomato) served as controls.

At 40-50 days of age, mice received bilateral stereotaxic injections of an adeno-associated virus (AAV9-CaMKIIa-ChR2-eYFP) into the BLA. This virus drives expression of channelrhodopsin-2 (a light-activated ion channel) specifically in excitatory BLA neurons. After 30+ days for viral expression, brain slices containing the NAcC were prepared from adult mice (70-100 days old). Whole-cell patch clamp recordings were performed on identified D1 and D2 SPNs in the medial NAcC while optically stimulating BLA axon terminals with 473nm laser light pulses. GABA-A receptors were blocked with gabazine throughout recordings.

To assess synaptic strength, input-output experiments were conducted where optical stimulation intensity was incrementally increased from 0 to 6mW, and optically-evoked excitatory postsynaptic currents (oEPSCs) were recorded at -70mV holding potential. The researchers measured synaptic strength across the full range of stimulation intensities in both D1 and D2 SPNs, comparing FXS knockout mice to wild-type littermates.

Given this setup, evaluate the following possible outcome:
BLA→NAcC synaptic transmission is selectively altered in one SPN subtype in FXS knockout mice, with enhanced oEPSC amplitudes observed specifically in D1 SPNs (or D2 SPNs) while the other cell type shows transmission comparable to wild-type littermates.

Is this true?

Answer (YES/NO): YES